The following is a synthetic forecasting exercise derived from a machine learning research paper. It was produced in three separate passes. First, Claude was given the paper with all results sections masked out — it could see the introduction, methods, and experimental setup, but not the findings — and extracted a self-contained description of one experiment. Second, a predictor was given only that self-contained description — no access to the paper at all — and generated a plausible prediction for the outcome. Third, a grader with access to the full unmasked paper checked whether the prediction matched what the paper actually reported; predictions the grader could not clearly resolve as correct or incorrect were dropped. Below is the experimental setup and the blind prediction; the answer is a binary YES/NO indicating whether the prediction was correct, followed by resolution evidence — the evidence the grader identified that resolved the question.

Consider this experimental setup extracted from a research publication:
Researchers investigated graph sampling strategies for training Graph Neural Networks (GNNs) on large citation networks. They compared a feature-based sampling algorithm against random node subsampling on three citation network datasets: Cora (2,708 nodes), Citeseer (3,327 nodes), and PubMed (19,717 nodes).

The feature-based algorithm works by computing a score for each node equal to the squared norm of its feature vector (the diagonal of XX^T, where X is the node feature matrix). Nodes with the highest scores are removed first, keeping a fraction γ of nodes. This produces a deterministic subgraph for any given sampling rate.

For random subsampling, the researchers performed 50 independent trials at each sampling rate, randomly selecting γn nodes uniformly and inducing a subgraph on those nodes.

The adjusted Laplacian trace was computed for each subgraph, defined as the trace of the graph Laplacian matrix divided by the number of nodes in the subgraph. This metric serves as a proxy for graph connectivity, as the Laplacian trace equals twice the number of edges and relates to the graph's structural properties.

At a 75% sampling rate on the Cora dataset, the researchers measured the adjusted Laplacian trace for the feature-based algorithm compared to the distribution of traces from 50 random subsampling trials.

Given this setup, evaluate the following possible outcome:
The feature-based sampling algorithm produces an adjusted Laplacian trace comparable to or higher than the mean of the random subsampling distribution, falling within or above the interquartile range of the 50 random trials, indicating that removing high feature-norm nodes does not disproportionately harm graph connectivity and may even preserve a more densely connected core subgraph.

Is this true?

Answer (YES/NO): NO